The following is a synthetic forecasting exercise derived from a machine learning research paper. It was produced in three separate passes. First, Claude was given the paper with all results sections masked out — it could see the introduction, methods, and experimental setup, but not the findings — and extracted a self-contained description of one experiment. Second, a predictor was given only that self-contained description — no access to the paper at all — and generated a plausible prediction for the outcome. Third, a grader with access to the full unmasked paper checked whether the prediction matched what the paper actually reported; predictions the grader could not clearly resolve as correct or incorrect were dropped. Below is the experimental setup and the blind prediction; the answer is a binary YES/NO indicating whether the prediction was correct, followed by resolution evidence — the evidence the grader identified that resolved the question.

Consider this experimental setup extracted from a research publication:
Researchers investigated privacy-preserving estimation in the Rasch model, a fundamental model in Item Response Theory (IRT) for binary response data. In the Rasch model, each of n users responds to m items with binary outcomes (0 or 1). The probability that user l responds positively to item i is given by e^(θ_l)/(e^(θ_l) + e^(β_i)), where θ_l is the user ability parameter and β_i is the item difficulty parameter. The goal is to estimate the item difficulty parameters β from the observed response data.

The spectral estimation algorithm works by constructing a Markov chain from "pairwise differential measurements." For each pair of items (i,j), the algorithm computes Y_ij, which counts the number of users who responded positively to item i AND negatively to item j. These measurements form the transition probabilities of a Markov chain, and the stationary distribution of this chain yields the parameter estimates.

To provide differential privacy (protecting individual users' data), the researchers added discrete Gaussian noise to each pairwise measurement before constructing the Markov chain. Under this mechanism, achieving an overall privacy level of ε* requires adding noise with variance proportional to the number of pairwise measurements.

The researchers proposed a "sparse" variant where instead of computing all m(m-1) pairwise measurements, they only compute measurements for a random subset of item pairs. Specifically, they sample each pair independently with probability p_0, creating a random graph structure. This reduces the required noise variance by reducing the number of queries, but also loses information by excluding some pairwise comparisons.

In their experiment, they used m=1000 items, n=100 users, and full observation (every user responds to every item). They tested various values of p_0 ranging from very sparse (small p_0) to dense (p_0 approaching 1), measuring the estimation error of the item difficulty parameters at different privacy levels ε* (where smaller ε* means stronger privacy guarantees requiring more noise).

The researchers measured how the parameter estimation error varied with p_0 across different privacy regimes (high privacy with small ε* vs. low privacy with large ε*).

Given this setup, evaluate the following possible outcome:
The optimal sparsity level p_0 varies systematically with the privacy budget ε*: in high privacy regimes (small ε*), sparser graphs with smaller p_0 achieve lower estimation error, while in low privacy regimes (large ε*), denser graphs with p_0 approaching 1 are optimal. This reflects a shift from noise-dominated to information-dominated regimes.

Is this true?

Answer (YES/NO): NO